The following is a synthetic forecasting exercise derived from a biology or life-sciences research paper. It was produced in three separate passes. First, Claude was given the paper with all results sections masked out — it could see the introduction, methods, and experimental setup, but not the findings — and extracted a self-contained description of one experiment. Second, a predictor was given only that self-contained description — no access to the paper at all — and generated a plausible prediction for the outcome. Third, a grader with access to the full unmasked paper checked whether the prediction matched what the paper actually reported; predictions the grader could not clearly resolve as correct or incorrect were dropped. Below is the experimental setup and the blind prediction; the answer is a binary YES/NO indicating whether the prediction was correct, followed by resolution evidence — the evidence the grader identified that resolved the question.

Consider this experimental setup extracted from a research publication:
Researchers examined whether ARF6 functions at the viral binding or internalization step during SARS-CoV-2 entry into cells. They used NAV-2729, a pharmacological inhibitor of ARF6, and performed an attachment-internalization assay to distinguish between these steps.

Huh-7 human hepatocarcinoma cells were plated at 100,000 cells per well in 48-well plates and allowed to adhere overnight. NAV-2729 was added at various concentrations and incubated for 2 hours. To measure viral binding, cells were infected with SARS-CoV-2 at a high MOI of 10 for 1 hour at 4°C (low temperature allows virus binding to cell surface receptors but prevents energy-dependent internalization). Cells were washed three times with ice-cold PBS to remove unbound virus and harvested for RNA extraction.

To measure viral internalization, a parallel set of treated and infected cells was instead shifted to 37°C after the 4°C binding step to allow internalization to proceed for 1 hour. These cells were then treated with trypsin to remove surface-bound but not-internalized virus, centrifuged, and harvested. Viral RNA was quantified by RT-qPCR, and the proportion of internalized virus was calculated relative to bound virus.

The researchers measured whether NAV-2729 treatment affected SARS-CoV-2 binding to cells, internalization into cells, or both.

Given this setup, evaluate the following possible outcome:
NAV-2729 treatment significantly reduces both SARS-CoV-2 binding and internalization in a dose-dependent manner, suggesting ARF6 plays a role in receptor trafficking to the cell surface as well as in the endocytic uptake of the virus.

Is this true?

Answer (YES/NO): NO